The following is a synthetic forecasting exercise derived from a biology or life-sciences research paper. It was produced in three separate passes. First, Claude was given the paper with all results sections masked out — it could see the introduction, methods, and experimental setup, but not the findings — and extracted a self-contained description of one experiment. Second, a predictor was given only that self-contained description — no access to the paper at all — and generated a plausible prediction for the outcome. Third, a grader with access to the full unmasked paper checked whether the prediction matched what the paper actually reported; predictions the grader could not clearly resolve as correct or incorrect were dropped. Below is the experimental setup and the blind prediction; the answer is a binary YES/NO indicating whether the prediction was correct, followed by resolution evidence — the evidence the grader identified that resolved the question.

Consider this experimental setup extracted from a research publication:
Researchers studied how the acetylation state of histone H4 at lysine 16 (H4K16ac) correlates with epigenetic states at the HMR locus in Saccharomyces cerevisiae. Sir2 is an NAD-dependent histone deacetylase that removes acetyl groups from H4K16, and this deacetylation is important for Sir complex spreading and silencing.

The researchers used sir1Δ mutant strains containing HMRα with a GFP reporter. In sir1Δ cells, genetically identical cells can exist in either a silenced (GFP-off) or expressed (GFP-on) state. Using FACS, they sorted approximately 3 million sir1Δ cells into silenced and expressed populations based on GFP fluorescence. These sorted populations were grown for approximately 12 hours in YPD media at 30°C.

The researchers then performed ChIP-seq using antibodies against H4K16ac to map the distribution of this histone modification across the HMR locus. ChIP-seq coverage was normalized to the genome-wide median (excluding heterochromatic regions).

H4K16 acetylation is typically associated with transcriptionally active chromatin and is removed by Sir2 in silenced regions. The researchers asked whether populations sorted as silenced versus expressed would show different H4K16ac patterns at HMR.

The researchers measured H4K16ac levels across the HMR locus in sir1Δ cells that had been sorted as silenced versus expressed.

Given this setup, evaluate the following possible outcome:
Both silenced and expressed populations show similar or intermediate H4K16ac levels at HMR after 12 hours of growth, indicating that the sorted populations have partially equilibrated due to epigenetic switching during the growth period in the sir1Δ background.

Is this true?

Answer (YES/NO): NO